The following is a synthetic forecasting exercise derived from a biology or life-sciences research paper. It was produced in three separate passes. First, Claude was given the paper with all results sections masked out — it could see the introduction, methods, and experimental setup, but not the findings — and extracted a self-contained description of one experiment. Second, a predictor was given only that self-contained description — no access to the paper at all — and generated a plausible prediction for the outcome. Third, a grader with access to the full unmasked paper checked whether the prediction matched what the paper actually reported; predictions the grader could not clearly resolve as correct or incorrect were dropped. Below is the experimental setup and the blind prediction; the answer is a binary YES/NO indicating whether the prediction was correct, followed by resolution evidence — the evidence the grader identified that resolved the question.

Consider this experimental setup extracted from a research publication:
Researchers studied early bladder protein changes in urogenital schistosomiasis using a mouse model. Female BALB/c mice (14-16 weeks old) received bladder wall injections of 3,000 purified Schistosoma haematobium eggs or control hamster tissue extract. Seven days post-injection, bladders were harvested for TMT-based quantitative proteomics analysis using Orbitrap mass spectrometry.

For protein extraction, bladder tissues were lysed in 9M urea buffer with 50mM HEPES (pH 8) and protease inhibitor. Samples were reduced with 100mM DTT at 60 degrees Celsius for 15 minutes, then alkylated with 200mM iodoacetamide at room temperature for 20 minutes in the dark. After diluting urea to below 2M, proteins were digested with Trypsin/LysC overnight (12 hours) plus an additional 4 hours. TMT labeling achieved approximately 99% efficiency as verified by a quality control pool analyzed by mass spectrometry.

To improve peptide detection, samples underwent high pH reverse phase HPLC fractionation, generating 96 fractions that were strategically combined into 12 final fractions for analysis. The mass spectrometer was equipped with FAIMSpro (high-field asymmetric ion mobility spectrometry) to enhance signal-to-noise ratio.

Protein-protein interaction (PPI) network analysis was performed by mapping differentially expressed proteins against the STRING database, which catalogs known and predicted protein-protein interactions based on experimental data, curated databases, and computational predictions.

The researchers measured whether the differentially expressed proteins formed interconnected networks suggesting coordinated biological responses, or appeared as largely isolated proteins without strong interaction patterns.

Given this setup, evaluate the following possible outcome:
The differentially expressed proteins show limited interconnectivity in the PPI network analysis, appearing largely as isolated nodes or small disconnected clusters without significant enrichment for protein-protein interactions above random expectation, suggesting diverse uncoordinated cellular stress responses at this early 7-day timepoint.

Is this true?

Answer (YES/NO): NO